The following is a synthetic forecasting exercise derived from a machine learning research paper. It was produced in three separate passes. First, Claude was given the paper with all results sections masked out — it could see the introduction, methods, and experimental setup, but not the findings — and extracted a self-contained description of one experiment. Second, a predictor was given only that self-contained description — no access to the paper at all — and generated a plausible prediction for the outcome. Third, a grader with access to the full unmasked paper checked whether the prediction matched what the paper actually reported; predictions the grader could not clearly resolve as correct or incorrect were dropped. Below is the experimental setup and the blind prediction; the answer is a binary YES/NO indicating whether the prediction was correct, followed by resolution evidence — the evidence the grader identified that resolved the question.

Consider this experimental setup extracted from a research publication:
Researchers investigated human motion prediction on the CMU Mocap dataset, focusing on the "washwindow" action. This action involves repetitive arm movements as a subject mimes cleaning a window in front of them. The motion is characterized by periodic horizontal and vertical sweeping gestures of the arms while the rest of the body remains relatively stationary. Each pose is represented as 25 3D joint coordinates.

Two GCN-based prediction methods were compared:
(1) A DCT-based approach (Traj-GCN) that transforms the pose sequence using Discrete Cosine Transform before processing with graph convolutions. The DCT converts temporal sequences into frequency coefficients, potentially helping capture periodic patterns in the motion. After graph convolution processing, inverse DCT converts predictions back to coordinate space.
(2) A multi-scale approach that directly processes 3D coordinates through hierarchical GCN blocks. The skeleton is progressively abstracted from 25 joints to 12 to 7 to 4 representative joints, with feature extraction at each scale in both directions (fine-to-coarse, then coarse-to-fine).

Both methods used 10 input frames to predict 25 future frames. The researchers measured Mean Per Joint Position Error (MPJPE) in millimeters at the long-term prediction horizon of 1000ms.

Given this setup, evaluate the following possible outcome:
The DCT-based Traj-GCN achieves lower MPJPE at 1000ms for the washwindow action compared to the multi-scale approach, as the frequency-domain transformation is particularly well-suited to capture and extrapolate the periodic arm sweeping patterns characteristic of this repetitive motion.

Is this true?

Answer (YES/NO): YES